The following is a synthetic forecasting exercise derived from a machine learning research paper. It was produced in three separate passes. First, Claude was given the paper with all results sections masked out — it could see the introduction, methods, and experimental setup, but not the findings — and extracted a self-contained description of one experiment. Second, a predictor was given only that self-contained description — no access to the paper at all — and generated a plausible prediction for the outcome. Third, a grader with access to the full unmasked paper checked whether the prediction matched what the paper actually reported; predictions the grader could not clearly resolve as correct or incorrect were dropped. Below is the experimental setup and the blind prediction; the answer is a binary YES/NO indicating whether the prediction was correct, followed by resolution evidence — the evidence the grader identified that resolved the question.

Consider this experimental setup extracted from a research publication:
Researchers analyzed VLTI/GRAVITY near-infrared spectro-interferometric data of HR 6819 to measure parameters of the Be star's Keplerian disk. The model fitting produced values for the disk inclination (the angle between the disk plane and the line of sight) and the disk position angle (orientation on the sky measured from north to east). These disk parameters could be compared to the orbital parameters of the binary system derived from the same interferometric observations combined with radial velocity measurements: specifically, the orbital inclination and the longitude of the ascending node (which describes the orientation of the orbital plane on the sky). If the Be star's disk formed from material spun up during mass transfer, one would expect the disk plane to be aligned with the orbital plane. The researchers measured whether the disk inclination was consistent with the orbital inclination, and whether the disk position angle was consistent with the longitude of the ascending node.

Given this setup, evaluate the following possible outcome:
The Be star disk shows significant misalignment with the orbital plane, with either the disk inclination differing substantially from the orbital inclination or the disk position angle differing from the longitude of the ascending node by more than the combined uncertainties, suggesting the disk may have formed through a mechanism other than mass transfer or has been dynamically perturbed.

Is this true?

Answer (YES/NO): NO